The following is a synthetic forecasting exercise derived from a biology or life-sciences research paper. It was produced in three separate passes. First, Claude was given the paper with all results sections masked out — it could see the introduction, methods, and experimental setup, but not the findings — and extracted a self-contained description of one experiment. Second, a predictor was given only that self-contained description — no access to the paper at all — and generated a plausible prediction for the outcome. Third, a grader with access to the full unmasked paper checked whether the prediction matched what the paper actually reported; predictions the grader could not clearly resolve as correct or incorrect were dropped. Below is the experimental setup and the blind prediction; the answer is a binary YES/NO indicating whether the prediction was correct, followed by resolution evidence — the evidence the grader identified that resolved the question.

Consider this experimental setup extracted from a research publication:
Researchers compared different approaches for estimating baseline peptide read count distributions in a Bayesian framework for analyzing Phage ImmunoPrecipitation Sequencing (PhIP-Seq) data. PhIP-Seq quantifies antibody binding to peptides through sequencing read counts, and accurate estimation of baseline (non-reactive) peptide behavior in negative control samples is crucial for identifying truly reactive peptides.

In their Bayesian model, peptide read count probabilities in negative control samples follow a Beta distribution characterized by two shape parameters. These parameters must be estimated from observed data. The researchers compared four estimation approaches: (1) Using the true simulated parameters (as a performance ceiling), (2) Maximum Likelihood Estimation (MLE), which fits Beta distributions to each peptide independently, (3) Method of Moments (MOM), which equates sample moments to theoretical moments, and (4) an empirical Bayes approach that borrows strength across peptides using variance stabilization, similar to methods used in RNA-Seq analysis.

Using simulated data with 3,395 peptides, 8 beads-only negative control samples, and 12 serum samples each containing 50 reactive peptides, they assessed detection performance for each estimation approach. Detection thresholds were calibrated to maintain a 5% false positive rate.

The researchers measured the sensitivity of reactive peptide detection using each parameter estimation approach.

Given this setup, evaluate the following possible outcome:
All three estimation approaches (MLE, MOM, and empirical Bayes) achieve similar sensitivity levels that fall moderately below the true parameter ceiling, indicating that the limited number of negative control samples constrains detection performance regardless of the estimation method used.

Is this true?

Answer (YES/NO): NO